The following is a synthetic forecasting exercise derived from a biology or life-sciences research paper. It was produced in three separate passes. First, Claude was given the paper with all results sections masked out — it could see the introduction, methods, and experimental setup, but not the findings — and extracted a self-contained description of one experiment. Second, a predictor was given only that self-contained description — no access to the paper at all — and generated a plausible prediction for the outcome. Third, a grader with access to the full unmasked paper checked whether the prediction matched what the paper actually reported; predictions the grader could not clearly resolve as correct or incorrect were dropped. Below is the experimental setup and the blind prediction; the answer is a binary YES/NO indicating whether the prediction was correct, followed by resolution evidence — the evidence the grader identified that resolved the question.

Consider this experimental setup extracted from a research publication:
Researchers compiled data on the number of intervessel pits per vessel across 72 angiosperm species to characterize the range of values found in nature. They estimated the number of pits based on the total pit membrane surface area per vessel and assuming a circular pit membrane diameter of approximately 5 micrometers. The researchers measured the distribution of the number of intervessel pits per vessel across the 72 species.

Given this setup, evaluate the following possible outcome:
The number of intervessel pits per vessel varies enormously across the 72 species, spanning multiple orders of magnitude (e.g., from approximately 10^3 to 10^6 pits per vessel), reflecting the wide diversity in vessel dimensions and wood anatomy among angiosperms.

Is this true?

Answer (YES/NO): YES